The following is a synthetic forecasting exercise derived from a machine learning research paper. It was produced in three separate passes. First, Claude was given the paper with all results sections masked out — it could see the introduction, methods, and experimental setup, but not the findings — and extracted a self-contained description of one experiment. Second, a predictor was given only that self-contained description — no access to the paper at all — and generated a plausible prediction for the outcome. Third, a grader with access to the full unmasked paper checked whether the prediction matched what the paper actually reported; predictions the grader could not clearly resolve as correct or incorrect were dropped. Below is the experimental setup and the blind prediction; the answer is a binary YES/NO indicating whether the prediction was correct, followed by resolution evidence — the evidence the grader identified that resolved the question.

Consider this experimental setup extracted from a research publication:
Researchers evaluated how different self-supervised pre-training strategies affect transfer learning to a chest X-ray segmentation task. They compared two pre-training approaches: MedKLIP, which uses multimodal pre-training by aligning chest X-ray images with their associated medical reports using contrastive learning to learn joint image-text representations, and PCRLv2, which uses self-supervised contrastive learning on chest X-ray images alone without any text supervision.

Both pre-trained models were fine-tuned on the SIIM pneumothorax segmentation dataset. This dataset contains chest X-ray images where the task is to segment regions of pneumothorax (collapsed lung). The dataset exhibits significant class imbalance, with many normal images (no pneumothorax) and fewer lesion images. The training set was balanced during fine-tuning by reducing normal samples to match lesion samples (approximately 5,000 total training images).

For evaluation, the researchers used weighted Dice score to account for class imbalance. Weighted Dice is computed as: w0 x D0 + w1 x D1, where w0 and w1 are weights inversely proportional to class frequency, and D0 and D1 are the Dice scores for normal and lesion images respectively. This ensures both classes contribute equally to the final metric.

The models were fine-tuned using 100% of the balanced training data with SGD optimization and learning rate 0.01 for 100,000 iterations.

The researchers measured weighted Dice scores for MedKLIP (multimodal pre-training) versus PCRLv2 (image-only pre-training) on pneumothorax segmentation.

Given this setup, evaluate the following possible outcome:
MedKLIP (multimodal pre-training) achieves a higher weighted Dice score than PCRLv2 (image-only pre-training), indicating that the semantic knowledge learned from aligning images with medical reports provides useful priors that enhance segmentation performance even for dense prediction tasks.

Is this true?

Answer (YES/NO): YES